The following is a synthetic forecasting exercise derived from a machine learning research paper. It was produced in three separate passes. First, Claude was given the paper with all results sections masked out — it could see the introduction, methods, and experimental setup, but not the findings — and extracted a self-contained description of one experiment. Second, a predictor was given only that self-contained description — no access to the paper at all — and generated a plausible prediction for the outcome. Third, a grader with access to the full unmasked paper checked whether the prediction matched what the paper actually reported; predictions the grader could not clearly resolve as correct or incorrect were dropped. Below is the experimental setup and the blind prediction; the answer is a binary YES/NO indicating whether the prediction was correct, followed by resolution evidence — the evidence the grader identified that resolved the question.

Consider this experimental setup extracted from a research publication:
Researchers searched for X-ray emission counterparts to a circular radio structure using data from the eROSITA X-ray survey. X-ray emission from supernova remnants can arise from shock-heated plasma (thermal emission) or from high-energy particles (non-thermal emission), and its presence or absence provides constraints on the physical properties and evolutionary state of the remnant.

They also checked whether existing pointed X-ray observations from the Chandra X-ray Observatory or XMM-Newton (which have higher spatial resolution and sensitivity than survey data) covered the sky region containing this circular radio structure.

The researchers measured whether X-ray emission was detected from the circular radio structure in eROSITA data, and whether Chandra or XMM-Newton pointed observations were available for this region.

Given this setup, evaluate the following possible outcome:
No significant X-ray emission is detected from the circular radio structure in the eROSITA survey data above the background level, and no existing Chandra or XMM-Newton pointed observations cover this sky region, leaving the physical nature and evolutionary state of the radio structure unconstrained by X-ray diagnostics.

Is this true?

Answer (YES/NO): YES